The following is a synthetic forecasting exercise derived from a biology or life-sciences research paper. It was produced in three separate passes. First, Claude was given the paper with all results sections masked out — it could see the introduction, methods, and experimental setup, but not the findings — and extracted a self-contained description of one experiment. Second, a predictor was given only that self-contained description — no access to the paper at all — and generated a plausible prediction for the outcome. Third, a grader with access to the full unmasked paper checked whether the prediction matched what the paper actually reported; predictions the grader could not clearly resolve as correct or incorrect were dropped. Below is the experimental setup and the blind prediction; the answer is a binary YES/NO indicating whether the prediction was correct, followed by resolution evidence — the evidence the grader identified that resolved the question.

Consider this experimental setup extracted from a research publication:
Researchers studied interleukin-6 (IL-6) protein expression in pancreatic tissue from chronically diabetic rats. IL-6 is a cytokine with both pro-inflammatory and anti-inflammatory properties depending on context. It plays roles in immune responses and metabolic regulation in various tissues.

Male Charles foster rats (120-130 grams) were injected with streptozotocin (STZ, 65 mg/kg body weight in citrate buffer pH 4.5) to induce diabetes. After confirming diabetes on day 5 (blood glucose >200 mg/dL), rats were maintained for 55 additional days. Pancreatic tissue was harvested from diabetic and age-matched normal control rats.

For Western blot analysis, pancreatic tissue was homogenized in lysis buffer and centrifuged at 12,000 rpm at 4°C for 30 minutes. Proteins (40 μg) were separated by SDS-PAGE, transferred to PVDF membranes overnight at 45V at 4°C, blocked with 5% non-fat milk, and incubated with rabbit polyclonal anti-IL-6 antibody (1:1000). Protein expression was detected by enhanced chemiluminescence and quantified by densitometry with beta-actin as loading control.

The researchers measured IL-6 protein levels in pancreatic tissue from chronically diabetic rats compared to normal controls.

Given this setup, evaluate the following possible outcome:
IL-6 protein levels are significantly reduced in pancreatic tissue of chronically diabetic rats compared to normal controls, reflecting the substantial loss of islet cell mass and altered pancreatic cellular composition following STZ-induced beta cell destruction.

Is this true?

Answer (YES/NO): NO